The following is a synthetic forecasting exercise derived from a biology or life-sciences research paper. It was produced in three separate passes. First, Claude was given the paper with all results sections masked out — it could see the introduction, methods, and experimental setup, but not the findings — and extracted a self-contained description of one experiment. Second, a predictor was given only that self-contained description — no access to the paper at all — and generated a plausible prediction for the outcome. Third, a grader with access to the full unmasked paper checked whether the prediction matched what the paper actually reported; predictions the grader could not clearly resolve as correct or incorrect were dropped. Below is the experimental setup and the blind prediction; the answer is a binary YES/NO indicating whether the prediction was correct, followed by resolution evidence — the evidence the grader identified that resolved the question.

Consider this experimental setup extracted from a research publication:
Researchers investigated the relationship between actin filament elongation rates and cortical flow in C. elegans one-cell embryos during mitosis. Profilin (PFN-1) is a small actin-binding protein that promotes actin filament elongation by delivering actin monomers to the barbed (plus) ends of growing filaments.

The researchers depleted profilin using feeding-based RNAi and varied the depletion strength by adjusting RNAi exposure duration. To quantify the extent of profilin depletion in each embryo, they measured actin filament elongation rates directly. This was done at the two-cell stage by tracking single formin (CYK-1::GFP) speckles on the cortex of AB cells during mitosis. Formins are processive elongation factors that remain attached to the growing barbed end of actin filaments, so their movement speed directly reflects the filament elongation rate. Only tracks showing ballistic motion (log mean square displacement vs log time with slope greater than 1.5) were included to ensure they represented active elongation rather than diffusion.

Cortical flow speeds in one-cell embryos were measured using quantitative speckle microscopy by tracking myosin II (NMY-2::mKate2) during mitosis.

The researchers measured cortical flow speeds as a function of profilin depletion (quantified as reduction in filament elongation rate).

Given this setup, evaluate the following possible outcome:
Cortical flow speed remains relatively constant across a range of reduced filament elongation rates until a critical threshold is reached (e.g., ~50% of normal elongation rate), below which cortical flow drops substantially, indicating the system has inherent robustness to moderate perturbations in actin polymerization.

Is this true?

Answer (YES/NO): NO